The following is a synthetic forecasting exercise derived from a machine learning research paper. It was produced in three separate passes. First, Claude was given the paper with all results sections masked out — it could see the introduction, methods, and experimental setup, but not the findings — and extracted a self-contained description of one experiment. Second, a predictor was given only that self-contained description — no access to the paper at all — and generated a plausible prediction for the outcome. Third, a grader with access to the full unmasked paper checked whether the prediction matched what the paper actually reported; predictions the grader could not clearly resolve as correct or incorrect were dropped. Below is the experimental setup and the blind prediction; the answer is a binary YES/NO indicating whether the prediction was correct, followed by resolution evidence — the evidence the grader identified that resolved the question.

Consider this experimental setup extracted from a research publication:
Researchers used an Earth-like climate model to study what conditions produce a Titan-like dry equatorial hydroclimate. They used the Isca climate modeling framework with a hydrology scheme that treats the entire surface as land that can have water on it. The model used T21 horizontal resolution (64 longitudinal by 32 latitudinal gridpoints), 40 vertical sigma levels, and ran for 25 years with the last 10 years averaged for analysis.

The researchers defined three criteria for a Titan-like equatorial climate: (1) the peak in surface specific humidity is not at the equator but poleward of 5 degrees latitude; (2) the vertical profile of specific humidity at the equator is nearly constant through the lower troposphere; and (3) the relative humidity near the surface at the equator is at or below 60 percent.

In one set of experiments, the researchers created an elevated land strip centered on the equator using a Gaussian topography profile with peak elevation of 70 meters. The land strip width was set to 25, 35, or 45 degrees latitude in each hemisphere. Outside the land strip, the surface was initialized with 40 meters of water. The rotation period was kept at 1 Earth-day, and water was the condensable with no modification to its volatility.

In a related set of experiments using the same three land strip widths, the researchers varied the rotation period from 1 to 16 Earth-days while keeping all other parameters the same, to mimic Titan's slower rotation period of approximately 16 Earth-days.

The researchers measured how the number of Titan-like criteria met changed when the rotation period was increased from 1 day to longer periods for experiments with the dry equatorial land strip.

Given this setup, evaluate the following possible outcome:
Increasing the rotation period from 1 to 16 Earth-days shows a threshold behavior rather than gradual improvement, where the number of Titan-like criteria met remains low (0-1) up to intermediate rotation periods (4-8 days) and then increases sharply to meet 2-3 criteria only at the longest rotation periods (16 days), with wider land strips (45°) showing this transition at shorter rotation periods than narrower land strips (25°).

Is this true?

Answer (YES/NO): NO